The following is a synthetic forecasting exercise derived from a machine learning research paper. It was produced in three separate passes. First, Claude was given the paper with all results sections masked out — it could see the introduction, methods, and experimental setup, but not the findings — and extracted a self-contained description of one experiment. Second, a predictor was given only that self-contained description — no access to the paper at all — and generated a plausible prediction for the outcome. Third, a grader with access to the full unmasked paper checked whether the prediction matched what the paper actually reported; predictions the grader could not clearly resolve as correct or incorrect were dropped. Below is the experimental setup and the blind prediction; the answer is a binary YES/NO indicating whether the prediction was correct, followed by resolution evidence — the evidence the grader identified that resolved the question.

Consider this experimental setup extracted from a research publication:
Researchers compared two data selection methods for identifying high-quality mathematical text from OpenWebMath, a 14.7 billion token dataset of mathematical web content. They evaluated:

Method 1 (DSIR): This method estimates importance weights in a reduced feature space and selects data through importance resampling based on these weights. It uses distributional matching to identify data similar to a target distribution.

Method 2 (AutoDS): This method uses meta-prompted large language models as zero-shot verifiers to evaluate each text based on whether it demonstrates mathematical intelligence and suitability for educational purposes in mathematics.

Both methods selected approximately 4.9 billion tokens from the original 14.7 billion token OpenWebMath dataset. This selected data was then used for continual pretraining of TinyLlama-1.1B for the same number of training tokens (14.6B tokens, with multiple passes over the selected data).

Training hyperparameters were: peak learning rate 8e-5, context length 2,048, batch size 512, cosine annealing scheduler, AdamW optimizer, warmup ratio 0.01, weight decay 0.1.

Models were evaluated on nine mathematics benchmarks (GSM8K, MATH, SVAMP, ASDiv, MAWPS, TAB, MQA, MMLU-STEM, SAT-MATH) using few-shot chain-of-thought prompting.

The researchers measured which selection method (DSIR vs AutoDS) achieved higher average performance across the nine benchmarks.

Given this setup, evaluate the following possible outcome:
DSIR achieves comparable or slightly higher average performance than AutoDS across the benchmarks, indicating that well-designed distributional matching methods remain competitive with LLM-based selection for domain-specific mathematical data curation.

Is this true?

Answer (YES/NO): NO